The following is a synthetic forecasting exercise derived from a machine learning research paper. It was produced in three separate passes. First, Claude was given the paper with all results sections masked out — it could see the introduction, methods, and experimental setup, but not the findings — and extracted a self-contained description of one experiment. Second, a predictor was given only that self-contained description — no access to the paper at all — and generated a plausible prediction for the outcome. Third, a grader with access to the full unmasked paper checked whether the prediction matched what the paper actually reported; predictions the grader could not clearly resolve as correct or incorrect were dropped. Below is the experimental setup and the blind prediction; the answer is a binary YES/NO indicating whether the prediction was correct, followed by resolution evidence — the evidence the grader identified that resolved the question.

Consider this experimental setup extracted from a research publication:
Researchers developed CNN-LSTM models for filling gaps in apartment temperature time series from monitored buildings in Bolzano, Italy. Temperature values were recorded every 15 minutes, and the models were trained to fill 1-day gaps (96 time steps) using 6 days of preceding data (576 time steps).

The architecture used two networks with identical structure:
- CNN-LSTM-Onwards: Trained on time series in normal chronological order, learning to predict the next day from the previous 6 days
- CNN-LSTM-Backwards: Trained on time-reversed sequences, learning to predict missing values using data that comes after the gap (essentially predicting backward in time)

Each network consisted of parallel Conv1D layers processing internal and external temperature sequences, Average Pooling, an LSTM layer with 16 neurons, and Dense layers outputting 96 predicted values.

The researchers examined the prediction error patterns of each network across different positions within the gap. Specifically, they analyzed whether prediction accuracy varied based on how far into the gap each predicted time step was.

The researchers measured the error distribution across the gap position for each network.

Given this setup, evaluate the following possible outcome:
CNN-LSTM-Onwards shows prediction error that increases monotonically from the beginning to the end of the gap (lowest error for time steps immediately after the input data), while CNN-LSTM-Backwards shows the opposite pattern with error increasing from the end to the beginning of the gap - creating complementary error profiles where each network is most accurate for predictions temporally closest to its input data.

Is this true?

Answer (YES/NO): YES